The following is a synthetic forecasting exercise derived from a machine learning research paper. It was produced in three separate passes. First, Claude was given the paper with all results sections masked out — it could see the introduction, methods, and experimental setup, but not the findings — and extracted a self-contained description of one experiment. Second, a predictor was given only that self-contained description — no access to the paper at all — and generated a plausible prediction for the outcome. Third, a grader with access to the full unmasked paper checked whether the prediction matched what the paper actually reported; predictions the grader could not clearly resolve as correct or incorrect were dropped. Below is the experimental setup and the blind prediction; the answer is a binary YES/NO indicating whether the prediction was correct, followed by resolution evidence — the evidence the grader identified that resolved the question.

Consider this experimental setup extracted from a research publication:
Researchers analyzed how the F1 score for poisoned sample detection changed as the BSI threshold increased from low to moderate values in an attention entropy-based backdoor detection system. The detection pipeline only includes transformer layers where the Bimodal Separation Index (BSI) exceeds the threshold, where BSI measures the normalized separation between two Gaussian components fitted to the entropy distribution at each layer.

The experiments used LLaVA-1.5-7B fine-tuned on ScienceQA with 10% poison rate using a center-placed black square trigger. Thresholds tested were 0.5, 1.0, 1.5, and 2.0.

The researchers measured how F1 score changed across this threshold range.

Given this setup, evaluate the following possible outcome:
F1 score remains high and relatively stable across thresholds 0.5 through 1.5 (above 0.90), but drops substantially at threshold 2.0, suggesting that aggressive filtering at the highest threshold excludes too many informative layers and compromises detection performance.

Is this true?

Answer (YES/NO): NO